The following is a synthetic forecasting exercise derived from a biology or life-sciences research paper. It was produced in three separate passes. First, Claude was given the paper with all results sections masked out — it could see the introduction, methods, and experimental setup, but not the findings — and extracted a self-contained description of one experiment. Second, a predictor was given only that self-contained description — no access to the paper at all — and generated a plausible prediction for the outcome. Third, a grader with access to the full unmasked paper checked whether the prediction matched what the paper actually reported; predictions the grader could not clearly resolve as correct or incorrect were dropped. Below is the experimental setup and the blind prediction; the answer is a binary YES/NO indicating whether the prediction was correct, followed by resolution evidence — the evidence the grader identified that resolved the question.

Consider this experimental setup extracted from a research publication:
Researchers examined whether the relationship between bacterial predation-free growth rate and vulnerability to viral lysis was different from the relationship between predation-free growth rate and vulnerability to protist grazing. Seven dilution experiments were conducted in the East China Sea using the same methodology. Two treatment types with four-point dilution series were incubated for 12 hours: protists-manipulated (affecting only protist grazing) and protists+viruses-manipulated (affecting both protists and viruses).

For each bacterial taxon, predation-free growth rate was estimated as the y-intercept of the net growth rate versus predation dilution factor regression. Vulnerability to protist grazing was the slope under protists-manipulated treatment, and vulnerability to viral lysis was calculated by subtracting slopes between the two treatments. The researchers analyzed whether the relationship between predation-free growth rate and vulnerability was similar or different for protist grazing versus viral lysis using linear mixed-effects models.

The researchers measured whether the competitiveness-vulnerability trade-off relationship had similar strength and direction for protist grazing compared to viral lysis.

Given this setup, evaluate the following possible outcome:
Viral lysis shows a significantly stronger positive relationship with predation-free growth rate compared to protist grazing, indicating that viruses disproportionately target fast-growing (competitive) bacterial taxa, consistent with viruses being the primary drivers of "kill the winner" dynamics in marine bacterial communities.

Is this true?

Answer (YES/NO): YES